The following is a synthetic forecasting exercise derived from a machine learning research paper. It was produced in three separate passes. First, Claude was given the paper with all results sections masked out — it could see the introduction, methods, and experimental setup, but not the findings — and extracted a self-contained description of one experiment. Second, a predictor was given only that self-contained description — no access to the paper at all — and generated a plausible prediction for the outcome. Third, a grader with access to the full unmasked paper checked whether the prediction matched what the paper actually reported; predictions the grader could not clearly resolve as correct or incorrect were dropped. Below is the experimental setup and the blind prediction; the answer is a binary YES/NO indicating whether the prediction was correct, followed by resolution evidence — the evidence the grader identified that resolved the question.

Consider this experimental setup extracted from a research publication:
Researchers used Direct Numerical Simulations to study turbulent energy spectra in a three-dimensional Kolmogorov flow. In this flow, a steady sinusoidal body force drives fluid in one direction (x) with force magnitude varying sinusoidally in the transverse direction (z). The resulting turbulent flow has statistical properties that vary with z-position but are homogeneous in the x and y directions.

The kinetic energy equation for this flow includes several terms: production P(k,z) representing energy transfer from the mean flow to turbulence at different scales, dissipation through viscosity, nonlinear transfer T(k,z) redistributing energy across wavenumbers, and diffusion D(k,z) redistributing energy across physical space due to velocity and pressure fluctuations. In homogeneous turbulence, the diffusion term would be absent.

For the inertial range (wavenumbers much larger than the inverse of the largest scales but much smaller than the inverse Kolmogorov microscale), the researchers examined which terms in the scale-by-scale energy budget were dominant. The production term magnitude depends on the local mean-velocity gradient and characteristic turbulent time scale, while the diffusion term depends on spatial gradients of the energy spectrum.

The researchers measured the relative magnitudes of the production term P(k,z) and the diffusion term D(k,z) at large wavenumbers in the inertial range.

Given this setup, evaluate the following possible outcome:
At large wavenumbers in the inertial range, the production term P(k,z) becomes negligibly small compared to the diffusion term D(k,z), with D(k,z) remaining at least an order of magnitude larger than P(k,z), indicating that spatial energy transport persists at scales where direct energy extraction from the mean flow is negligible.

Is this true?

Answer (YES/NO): YES